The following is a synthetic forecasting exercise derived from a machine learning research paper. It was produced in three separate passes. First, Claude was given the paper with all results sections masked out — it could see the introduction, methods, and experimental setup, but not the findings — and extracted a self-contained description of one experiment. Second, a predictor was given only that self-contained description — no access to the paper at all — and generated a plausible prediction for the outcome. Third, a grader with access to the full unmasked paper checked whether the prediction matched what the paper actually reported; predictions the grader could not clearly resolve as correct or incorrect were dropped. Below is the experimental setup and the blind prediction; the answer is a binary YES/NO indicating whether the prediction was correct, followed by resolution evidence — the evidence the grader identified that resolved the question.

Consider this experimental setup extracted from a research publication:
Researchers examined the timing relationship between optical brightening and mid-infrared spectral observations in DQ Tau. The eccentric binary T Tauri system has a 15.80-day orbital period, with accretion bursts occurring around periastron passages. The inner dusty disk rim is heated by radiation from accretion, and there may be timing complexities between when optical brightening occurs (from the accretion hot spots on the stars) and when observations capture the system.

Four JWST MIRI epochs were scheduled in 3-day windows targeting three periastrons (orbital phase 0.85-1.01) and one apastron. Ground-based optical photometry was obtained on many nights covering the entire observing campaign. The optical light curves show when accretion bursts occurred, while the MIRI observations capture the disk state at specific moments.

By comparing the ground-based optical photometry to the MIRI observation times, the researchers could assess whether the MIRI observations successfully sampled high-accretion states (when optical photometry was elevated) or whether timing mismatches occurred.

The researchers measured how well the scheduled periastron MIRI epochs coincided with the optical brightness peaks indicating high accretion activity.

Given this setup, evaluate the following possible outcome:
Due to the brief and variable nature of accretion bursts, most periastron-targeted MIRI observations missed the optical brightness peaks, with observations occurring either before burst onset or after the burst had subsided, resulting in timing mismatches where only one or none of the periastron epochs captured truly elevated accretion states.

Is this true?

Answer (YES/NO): NO